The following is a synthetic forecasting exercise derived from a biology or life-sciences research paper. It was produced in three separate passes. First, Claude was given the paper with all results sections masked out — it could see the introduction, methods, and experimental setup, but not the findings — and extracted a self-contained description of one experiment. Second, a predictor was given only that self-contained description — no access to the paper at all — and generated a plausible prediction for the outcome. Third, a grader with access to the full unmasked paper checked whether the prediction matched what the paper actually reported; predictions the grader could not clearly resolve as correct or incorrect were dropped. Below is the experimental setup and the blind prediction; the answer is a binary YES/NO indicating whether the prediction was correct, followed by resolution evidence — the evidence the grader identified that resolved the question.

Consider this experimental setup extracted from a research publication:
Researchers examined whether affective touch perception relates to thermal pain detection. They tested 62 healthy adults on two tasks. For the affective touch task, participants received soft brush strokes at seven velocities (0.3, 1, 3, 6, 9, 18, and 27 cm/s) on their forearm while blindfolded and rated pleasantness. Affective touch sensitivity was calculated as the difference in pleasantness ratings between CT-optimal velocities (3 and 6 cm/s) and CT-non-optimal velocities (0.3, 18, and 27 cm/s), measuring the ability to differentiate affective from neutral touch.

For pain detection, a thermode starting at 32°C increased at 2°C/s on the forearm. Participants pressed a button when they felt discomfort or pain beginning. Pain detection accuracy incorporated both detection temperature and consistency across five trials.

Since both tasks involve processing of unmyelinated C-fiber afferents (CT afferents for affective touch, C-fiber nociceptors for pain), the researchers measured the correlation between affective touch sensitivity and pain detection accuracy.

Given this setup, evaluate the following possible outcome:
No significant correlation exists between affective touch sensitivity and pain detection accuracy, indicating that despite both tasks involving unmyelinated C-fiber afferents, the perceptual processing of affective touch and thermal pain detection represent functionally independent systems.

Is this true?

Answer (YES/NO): YES